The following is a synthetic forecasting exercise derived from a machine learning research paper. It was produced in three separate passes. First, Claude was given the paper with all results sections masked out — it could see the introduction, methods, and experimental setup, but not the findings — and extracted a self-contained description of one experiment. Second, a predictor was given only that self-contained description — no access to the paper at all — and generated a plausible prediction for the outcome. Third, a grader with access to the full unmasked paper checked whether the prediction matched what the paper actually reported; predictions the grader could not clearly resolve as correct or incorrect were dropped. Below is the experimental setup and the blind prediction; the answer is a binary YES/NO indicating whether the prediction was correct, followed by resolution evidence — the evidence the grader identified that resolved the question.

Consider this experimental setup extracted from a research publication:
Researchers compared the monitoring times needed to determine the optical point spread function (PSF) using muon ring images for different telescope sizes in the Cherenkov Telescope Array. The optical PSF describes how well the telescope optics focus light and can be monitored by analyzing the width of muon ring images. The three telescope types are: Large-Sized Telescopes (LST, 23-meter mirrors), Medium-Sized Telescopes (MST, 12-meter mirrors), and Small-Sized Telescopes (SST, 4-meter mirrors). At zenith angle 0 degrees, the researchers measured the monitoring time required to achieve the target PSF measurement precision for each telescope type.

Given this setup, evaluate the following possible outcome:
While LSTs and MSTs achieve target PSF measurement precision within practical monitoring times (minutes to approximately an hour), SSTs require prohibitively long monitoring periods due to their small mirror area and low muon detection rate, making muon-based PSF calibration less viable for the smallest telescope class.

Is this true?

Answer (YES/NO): NO